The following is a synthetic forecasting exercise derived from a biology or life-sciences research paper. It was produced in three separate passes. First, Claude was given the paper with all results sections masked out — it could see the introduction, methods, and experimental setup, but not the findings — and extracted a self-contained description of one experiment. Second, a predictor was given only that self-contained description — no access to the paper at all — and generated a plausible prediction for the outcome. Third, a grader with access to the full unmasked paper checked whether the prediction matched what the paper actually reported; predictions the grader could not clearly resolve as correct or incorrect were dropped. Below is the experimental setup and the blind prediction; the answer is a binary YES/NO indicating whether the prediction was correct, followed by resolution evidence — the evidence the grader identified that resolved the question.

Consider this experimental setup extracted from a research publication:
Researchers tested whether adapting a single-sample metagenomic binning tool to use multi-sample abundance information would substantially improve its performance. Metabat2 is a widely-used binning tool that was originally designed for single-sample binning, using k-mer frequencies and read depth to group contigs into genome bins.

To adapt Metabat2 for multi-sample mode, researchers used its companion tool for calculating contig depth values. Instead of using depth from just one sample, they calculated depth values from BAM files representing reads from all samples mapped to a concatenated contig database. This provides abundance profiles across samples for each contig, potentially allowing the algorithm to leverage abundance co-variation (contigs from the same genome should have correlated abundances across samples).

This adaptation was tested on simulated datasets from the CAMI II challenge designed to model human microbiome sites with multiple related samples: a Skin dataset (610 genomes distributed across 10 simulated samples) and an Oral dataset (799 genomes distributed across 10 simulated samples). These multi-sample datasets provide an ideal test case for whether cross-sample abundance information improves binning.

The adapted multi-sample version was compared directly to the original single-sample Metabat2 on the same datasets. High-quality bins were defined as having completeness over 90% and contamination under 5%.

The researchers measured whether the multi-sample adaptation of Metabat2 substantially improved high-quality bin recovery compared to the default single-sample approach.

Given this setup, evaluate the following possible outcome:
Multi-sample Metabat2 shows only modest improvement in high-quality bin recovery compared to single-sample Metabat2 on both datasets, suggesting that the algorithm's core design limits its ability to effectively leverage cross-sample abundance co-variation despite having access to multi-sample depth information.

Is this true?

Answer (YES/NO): YES